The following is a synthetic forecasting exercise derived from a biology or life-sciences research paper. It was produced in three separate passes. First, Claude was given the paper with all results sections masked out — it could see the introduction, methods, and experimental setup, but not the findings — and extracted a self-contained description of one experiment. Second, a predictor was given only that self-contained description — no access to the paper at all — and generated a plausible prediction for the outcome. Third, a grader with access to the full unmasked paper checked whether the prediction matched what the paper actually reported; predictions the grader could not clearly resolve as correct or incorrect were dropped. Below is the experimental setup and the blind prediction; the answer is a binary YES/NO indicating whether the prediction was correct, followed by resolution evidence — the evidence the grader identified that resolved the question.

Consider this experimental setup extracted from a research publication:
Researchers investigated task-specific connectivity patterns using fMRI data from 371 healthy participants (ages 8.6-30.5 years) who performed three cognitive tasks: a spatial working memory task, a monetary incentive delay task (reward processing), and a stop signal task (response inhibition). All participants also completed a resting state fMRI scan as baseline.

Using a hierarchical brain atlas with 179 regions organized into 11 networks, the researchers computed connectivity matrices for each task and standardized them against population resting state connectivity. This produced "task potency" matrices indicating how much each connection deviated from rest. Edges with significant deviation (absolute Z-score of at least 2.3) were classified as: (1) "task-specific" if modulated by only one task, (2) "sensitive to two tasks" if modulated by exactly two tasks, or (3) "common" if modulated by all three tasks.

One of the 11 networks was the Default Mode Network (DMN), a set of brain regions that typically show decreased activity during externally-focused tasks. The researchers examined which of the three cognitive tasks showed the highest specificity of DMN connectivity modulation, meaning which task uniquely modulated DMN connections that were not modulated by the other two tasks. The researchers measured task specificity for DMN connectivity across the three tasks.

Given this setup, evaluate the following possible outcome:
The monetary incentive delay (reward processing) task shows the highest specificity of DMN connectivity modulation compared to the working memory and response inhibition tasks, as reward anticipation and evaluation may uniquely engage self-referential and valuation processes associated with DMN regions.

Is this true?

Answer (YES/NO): NO